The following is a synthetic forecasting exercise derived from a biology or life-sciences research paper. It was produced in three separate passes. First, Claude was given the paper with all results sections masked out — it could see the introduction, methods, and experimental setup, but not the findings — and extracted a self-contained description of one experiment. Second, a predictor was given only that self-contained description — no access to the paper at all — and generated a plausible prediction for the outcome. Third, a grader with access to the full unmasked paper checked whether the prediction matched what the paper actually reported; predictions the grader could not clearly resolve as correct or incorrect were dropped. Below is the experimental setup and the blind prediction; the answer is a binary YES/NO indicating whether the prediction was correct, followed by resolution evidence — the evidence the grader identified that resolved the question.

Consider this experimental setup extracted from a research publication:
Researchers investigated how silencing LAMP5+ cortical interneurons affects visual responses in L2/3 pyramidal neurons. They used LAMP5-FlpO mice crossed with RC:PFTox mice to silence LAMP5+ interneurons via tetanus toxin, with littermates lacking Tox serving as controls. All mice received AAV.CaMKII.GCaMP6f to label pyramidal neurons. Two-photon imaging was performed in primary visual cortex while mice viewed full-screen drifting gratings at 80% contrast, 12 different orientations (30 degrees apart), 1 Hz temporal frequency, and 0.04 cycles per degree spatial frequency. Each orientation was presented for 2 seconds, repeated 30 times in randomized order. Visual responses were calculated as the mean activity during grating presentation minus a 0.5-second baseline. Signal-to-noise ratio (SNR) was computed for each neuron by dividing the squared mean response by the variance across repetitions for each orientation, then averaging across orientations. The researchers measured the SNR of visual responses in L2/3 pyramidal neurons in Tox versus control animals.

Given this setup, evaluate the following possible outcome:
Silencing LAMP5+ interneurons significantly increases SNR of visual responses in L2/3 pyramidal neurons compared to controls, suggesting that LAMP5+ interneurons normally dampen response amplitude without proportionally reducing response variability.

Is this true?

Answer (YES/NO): NO